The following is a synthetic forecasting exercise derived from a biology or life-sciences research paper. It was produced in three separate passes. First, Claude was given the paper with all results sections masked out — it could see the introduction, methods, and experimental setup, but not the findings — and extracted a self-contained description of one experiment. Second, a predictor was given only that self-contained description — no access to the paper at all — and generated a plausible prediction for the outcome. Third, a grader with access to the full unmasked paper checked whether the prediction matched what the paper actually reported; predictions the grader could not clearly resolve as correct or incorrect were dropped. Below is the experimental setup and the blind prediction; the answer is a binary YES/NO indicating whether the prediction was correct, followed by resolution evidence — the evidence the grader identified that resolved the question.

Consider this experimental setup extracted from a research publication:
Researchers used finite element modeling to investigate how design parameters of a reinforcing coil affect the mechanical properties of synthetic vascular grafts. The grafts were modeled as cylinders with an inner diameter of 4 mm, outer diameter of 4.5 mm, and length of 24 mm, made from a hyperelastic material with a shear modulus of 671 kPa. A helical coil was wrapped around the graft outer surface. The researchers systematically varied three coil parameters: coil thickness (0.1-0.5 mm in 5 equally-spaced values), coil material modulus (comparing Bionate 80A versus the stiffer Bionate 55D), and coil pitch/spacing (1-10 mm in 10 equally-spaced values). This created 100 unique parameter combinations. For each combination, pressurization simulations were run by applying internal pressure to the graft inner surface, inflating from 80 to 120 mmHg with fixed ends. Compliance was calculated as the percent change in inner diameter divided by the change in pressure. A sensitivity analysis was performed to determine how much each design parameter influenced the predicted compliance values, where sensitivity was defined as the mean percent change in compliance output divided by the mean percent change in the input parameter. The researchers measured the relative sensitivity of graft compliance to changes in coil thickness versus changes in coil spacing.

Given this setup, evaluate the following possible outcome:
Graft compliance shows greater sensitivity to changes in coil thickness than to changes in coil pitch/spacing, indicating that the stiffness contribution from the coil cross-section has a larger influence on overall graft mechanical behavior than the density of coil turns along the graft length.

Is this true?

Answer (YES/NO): YES